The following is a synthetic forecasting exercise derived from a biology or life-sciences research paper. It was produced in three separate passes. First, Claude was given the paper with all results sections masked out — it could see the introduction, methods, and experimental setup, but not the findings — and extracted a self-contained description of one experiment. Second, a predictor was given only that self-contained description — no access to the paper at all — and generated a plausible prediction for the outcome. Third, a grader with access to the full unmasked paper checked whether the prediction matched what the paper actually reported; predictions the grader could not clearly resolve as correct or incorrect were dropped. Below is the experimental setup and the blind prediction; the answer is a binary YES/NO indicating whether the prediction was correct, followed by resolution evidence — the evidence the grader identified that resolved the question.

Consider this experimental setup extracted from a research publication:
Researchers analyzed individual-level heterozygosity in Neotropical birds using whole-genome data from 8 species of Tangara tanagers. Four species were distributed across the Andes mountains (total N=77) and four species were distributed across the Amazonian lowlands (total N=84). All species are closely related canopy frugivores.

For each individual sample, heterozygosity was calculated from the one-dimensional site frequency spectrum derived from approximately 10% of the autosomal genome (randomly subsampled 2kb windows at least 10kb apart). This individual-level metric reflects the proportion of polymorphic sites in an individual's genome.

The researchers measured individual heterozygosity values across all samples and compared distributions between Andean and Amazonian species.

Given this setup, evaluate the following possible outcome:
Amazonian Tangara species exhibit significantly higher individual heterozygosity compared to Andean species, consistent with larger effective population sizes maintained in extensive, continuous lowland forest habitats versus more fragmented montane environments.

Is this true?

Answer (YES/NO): YES